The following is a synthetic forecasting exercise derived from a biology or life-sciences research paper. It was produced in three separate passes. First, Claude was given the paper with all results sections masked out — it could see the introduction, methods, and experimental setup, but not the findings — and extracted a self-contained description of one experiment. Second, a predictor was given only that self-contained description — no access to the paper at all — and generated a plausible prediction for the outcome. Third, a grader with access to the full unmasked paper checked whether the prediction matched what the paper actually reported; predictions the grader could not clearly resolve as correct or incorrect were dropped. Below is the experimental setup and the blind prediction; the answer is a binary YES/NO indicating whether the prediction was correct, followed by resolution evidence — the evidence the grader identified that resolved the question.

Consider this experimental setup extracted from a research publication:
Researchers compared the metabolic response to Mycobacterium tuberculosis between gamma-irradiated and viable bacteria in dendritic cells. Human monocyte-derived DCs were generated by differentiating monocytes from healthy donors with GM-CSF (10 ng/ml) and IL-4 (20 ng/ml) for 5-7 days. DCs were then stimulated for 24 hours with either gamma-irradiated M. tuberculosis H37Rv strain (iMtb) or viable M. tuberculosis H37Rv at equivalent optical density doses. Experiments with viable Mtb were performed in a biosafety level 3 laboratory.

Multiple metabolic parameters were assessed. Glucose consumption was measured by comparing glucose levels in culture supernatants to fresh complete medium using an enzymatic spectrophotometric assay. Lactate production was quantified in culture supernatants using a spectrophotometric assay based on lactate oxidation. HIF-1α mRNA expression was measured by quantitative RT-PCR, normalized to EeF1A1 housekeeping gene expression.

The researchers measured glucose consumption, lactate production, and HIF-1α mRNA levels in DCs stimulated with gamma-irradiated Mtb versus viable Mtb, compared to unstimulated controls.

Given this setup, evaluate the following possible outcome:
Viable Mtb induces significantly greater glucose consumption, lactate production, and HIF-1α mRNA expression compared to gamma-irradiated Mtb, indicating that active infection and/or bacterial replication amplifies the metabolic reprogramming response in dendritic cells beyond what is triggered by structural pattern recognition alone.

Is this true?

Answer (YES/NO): NO